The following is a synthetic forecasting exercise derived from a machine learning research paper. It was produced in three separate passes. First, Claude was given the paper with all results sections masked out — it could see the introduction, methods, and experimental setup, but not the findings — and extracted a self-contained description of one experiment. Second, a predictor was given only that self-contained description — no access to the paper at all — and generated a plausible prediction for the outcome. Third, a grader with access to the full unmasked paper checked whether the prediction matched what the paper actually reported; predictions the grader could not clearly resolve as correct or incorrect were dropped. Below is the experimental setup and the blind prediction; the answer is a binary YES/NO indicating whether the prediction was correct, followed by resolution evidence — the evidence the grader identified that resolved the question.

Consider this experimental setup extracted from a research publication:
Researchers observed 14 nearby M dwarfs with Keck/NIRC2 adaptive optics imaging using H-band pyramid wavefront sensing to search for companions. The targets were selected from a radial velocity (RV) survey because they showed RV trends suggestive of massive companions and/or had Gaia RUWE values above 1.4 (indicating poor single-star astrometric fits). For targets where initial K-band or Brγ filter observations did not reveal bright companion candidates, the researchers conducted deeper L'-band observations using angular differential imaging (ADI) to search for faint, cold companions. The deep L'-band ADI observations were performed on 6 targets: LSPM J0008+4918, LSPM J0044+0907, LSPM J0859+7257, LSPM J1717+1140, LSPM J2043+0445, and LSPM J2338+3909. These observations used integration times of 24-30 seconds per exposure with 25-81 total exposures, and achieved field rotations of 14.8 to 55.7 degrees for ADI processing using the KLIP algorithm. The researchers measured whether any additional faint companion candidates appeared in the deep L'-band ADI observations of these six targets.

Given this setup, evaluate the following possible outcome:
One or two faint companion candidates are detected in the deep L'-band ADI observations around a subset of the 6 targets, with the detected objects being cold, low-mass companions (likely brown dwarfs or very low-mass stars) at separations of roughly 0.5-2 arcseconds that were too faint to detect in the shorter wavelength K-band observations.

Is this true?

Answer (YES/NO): NO